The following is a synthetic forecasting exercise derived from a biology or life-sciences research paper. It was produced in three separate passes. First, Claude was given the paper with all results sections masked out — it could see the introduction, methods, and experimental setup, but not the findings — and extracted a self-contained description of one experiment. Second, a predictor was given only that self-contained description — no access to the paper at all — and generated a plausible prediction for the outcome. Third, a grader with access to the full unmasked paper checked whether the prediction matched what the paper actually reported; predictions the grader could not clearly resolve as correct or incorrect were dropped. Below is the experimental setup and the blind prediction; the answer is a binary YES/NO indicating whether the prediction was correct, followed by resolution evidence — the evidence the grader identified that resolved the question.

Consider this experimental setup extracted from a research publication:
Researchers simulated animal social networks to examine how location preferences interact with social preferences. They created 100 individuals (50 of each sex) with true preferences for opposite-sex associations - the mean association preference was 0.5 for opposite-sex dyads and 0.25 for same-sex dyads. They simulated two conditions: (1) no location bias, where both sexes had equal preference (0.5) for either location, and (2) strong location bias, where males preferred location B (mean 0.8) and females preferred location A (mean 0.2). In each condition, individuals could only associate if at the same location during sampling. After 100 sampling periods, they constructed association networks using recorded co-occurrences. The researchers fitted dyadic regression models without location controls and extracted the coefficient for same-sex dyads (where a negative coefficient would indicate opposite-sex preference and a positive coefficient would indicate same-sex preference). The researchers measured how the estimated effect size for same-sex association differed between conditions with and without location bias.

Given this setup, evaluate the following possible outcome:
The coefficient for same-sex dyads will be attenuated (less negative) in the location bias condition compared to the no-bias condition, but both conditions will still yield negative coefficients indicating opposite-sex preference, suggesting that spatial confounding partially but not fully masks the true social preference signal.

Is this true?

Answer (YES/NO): NO